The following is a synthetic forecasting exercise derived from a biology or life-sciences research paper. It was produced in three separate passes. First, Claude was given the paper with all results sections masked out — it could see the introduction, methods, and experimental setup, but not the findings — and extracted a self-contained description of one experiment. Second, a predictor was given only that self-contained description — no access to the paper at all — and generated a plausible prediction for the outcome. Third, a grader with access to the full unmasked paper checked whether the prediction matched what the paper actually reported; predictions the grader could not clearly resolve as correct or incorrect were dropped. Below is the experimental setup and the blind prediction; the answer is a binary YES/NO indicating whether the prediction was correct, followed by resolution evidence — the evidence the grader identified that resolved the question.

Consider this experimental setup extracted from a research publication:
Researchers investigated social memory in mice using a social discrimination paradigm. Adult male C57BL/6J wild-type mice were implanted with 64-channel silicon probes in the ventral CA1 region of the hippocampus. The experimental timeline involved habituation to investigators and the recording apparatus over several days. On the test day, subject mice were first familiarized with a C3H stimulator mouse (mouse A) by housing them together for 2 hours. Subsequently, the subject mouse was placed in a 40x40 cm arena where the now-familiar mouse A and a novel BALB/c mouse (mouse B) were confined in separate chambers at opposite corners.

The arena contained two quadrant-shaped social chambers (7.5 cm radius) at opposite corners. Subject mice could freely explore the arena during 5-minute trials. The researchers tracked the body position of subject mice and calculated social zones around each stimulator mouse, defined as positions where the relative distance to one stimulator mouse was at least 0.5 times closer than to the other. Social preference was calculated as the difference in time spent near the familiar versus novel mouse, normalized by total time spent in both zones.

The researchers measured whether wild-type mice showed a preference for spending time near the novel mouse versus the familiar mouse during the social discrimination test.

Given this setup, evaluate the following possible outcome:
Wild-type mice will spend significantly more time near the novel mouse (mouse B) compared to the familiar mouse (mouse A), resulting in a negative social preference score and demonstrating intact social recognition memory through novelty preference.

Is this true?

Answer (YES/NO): YES